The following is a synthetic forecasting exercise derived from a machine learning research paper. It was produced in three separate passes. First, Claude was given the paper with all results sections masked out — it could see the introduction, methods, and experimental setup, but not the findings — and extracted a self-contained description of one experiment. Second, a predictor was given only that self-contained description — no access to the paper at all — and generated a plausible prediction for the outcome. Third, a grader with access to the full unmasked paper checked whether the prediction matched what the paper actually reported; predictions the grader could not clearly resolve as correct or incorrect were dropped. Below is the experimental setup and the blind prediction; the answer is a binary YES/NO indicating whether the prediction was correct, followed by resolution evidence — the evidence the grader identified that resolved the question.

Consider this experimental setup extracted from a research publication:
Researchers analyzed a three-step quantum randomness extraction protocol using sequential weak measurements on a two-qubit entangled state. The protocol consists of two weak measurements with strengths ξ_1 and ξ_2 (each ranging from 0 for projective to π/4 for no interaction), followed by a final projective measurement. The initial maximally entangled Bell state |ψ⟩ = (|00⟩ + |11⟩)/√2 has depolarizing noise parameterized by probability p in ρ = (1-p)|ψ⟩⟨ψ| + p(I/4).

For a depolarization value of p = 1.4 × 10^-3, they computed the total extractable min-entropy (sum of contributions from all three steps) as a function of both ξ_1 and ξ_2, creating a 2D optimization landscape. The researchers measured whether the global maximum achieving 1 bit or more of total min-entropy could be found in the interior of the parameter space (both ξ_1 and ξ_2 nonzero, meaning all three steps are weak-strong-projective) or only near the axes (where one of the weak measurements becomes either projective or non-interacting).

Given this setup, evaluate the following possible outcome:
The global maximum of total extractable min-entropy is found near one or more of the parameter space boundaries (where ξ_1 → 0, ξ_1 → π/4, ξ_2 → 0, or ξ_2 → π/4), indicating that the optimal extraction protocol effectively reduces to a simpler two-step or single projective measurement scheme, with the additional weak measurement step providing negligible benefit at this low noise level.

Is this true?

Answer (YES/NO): YES